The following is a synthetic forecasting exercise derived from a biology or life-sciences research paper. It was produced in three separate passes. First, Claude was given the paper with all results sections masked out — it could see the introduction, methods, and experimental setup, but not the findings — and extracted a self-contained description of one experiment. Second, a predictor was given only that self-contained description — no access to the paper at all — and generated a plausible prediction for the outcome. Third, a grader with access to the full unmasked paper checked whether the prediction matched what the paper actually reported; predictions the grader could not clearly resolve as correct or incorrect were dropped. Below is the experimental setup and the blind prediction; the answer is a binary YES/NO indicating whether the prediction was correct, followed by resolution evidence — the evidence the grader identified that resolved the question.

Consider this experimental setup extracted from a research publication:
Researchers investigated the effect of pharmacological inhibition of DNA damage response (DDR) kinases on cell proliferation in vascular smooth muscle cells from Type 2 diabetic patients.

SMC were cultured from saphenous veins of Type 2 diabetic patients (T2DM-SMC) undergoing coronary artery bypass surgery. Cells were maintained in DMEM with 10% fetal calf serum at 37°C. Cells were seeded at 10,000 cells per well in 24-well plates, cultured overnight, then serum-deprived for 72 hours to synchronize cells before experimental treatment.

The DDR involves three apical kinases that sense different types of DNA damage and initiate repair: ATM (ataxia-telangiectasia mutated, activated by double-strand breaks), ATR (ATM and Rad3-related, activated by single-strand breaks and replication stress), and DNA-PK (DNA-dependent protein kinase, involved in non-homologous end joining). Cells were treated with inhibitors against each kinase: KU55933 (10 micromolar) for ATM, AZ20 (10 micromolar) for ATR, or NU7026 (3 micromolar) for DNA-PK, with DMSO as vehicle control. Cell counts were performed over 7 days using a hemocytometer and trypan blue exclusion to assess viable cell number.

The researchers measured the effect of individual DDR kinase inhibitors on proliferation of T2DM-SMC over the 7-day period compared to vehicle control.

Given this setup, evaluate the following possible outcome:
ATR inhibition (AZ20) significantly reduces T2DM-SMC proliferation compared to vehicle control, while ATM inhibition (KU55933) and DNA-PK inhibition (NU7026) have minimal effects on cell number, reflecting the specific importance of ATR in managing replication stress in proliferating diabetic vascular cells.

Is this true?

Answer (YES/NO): YES